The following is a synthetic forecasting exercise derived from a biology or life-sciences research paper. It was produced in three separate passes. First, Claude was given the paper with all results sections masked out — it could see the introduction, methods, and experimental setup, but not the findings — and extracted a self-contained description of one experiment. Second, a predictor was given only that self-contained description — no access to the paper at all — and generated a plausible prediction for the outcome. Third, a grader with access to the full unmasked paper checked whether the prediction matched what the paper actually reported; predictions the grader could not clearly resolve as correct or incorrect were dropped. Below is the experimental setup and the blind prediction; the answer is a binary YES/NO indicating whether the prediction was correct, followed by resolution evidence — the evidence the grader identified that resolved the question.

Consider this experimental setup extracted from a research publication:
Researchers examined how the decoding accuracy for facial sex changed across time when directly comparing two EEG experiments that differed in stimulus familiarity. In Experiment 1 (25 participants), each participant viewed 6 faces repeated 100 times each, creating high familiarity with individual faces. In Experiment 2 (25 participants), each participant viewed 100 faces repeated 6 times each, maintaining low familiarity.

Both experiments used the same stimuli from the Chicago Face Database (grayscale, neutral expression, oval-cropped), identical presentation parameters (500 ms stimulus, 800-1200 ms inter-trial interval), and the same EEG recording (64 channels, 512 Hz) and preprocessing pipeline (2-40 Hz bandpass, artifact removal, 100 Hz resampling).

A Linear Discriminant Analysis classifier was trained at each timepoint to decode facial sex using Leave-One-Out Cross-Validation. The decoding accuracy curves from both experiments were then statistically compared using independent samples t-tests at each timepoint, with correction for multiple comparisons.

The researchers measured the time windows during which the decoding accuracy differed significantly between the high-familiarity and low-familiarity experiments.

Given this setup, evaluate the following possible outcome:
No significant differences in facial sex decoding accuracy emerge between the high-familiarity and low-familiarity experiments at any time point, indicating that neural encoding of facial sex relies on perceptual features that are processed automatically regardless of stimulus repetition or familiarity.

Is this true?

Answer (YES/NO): NO